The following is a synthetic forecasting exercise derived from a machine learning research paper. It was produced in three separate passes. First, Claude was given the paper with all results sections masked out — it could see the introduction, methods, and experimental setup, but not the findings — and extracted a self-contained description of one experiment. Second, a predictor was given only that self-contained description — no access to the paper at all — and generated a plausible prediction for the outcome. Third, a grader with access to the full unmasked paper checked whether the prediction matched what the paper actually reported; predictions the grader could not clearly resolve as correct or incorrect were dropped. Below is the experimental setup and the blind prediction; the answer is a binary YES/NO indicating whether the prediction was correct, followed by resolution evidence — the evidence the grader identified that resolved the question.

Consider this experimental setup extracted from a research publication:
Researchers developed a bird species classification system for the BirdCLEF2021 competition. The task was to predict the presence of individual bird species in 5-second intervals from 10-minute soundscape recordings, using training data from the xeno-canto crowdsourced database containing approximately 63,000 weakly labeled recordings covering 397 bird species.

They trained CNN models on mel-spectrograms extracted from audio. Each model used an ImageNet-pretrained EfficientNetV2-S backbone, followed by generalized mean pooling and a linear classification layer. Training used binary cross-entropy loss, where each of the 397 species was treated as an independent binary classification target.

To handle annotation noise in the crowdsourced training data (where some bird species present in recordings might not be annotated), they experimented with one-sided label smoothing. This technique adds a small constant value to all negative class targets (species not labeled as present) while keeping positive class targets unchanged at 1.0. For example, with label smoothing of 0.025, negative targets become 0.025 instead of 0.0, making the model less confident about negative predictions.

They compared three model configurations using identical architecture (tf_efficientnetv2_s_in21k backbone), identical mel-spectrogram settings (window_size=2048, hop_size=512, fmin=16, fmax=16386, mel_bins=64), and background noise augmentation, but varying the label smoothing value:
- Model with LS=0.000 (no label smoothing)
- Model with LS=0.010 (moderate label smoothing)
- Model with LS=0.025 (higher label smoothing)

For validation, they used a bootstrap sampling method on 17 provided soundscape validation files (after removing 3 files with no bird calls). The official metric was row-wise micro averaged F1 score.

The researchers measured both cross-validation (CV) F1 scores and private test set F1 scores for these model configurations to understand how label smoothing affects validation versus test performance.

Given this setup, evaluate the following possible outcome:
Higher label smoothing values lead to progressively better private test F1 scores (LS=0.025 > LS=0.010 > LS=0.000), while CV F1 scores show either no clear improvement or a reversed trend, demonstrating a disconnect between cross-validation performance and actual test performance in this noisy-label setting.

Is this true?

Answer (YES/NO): NO